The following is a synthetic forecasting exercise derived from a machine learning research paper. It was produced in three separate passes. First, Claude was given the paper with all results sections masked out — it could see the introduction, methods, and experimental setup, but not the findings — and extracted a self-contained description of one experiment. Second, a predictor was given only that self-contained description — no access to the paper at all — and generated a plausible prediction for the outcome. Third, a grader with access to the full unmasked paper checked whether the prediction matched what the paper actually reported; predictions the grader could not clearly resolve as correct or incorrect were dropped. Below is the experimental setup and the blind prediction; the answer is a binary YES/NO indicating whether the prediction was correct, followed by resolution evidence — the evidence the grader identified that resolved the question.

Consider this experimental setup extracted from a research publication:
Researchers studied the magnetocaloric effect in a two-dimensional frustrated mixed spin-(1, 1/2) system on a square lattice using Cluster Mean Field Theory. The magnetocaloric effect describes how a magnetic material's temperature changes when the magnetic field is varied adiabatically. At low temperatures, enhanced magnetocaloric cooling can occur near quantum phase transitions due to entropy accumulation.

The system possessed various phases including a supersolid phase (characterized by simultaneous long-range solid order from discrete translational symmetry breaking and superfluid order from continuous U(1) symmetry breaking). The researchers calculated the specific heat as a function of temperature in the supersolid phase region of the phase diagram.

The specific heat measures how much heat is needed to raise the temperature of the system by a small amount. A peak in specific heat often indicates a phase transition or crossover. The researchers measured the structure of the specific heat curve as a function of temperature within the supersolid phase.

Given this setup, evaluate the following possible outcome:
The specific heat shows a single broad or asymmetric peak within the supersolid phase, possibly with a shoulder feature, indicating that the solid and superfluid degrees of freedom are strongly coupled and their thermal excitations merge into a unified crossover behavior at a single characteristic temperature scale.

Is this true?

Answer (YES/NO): NO